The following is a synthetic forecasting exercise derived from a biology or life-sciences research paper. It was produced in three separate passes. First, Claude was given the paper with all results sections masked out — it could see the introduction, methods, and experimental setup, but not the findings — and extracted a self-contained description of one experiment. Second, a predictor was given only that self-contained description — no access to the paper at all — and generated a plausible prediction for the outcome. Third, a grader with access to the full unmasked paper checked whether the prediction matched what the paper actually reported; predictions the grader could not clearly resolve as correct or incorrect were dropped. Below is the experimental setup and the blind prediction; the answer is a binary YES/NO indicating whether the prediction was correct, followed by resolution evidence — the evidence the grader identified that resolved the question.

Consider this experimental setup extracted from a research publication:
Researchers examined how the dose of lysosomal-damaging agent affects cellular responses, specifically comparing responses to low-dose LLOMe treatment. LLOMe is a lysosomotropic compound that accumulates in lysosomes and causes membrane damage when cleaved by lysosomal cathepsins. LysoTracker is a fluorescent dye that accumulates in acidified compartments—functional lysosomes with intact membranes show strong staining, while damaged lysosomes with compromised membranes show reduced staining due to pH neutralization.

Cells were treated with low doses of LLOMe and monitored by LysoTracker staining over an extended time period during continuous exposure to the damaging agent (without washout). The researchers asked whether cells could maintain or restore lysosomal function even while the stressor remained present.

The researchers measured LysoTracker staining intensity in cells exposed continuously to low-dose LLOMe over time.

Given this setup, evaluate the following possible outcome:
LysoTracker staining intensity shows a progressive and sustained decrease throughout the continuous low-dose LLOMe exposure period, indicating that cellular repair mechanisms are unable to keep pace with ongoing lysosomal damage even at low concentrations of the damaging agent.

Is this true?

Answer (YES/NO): NO